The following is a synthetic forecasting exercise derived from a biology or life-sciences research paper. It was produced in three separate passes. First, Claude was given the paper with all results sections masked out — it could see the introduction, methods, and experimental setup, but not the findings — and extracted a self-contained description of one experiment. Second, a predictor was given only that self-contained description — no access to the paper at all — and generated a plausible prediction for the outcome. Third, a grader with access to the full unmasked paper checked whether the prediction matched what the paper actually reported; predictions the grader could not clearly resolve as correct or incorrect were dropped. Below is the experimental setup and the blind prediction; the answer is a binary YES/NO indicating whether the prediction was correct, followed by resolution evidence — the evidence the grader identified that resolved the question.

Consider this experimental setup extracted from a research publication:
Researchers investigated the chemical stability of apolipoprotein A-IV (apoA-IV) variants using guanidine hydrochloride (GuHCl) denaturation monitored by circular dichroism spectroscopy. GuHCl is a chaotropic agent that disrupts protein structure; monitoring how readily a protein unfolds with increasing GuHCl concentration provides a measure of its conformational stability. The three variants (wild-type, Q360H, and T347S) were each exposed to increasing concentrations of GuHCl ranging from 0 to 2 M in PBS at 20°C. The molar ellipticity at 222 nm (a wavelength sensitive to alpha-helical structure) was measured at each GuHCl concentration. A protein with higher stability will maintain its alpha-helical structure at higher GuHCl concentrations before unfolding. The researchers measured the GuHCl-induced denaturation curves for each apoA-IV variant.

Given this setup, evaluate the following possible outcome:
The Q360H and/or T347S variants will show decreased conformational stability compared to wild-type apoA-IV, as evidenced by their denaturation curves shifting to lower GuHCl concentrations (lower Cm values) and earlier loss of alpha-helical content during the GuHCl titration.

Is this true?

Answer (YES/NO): YES